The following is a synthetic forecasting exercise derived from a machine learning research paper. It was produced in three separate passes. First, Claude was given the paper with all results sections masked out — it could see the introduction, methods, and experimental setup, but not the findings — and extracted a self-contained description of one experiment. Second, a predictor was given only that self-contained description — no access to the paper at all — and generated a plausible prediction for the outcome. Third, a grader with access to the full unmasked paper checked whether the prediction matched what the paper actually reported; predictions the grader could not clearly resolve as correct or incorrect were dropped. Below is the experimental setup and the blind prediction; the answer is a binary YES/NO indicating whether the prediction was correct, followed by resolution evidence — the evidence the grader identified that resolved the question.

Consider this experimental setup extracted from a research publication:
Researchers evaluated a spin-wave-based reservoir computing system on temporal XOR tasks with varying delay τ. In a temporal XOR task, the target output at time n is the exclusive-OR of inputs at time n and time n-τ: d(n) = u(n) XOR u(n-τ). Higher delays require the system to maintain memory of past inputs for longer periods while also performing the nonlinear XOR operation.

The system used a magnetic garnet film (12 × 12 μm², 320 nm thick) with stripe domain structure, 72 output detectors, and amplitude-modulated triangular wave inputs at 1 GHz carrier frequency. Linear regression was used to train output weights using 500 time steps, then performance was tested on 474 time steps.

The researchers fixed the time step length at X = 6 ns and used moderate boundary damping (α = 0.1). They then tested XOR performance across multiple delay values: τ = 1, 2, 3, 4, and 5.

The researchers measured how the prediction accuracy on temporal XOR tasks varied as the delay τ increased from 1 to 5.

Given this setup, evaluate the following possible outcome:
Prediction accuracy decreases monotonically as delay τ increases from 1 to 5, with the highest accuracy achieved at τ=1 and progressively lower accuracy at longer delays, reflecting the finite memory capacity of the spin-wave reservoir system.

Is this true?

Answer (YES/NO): NO